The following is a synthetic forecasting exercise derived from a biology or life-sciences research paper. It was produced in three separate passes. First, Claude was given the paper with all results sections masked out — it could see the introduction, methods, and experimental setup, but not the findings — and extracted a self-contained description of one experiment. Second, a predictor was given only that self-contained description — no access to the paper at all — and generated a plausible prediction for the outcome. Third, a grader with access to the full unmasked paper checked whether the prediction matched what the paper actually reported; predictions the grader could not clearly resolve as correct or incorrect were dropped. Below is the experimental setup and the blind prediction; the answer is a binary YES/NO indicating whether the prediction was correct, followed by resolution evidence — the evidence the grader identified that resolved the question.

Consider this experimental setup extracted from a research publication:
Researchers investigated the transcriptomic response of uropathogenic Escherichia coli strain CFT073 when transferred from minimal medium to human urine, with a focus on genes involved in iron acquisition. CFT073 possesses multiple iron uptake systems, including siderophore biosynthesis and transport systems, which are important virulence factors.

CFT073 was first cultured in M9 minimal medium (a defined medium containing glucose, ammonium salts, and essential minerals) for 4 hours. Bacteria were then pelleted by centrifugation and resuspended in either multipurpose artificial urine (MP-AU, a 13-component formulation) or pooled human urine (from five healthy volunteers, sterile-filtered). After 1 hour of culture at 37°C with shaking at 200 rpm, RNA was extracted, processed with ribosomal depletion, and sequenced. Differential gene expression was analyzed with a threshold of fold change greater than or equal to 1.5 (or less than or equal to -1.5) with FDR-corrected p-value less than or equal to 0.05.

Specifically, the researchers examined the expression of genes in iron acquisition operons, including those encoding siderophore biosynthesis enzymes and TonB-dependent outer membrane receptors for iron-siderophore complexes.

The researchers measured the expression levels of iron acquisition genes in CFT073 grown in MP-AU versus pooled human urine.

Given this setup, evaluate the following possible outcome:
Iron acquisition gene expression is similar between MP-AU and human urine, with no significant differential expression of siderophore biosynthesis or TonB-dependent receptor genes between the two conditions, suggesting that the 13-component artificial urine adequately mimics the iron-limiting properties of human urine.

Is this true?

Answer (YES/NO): NO